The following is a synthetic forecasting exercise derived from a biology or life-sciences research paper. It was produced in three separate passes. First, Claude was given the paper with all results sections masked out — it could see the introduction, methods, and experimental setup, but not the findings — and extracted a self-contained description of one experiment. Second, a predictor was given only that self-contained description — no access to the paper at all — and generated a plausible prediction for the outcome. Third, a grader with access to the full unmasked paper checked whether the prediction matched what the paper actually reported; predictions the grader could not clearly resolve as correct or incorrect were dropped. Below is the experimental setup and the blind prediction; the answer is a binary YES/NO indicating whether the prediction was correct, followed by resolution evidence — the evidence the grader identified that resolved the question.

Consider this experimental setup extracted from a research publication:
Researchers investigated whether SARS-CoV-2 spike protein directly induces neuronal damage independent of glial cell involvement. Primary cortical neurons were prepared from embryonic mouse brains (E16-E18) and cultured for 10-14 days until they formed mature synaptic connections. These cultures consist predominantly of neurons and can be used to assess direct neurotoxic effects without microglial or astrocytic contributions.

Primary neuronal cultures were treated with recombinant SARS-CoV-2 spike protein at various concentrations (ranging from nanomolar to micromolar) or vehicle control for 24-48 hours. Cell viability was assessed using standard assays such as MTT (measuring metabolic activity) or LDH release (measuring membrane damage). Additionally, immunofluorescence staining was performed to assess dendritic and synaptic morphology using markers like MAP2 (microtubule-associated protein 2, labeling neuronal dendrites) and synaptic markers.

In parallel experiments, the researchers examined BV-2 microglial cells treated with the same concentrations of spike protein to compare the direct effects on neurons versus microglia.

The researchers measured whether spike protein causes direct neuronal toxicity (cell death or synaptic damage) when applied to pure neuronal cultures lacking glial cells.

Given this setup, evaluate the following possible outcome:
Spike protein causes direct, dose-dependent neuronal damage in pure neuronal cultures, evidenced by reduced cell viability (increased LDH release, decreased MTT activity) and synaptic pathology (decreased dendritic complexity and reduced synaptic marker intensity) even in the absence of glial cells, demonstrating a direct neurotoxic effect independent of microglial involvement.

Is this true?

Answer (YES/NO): NO